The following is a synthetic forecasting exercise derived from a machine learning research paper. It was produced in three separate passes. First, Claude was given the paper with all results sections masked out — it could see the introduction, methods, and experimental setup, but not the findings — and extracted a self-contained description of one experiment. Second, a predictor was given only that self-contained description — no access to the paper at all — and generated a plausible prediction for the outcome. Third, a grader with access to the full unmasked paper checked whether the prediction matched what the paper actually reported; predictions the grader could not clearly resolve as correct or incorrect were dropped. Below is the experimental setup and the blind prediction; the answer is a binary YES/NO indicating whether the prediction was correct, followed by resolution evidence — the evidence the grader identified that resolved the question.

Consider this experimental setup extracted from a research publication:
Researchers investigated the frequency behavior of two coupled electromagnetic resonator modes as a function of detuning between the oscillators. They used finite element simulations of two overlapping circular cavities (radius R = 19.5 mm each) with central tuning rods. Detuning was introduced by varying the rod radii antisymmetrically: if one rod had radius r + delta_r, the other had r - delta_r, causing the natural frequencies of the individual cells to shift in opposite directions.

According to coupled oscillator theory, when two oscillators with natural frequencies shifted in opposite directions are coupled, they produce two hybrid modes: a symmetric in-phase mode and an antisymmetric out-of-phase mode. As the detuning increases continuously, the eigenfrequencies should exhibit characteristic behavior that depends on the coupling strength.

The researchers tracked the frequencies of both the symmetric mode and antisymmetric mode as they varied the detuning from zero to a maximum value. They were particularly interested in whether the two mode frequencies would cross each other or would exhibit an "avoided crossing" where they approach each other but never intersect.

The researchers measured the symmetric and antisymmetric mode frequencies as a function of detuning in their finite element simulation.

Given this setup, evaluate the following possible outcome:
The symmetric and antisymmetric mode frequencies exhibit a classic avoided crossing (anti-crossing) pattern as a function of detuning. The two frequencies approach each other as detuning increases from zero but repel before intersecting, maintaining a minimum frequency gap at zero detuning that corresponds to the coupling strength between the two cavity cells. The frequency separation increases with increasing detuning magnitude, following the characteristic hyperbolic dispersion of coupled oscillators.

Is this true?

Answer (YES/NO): NO